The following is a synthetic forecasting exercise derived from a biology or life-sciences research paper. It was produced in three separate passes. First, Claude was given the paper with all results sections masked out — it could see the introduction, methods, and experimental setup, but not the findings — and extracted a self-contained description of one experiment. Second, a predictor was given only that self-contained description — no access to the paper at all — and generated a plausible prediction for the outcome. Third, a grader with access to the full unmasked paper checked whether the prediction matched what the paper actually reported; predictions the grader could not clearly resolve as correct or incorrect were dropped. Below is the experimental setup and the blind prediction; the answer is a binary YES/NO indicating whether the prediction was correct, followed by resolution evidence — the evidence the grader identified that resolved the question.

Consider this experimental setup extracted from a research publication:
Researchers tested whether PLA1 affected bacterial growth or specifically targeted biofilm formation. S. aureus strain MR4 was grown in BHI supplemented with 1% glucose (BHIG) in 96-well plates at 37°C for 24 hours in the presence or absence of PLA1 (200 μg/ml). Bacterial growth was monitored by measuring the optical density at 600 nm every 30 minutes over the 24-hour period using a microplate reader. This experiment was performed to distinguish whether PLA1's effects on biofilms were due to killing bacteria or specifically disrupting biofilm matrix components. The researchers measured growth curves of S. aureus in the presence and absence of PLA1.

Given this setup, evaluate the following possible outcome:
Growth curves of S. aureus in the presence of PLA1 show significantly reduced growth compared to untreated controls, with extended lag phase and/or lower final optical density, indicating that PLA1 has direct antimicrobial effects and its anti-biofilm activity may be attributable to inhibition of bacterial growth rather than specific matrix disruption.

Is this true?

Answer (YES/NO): NO